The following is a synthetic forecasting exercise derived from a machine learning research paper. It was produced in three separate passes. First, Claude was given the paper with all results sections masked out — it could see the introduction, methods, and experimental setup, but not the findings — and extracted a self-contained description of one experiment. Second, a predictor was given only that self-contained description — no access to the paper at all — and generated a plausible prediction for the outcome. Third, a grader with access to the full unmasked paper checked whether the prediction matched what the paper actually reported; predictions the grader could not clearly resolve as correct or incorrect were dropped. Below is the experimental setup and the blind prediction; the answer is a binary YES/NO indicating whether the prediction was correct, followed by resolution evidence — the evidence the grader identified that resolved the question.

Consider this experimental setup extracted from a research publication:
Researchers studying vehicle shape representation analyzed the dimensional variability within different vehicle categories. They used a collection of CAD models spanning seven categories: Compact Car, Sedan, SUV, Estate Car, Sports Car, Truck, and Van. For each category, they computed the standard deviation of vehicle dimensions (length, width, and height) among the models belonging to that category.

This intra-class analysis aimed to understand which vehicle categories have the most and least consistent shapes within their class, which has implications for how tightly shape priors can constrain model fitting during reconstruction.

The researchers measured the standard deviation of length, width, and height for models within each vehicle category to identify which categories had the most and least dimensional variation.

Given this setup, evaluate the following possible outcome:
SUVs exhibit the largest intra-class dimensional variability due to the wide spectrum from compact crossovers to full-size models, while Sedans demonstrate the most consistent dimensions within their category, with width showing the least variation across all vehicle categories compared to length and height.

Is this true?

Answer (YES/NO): NO